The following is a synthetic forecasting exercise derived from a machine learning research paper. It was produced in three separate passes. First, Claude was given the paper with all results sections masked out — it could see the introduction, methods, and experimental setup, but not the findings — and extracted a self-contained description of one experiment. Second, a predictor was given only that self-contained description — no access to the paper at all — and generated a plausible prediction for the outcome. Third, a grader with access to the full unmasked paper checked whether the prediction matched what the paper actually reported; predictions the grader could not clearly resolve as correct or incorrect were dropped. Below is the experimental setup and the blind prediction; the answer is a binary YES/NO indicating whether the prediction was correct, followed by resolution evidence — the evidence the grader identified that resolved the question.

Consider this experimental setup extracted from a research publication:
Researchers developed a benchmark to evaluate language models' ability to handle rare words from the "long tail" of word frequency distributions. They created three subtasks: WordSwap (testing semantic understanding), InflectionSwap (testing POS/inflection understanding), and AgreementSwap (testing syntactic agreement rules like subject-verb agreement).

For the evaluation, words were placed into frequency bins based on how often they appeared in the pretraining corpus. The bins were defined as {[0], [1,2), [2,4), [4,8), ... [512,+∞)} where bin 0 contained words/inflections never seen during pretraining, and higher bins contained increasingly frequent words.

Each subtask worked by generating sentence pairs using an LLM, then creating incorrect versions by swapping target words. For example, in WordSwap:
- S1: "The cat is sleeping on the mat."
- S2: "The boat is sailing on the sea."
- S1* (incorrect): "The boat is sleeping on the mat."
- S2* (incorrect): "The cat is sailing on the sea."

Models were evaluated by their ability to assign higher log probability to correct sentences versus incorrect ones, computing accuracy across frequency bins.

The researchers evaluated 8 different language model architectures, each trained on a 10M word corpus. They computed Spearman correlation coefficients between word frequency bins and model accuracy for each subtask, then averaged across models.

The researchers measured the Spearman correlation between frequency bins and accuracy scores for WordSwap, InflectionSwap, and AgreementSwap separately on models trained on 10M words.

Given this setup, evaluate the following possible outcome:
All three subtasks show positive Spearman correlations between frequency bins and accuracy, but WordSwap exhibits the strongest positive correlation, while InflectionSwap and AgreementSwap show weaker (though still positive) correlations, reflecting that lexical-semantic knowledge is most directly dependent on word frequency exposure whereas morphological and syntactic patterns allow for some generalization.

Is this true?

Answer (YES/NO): YES